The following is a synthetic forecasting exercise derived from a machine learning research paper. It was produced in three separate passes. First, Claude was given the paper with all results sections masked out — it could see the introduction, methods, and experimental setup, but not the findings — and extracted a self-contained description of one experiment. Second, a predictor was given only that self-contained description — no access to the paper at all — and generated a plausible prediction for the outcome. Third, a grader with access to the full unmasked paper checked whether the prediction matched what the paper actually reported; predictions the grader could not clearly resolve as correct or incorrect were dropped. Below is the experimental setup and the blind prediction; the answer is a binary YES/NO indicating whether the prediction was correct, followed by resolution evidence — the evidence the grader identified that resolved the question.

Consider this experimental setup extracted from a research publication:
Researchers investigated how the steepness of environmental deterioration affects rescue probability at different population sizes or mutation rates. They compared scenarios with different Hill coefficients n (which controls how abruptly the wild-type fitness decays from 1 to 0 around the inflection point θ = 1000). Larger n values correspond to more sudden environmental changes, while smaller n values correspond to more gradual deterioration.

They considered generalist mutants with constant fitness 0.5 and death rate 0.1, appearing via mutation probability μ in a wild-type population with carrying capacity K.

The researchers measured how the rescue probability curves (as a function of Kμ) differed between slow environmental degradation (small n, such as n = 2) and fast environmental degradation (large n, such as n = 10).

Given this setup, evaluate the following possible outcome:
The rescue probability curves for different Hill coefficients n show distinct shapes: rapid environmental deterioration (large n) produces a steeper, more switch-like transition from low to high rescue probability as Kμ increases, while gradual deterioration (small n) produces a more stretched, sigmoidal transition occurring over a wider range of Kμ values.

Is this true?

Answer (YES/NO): NO